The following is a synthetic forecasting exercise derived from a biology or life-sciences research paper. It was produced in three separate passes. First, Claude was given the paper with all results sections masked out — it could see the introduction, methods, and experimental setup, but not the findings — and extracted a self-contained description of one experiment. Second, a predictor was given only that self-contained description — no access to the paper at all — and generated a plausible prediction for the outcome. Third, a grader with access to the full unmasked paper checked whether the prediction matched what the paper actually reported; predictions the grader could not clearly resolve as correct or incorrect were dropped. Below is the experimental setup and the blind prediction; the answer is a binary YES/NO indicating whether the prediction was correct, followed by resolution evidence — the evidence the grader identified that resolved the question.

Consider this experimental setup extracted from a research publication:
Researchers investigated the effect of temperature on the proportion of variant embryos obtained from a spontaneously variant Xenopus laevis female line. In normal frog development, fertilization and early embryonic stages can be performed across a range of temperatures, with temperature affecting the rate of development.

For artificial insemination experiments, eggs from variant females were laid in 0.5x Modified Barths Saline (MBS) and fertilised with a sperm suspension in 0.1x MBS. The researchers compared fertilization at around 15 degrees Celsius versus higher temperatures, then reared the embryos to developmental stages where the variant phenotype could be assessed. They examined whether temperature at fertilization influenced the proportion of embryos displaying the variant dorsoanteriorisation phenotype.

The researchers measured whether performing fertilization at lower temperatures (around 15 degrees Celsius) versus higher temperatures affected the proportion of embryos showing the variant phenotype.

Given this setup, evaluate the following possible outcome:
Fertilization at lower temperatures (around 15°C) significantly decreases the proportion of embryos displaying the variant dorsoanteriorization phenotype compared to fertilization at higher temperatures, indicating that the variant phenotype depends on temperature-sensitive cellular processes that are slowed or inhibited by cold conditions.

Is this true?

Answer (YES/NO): NO